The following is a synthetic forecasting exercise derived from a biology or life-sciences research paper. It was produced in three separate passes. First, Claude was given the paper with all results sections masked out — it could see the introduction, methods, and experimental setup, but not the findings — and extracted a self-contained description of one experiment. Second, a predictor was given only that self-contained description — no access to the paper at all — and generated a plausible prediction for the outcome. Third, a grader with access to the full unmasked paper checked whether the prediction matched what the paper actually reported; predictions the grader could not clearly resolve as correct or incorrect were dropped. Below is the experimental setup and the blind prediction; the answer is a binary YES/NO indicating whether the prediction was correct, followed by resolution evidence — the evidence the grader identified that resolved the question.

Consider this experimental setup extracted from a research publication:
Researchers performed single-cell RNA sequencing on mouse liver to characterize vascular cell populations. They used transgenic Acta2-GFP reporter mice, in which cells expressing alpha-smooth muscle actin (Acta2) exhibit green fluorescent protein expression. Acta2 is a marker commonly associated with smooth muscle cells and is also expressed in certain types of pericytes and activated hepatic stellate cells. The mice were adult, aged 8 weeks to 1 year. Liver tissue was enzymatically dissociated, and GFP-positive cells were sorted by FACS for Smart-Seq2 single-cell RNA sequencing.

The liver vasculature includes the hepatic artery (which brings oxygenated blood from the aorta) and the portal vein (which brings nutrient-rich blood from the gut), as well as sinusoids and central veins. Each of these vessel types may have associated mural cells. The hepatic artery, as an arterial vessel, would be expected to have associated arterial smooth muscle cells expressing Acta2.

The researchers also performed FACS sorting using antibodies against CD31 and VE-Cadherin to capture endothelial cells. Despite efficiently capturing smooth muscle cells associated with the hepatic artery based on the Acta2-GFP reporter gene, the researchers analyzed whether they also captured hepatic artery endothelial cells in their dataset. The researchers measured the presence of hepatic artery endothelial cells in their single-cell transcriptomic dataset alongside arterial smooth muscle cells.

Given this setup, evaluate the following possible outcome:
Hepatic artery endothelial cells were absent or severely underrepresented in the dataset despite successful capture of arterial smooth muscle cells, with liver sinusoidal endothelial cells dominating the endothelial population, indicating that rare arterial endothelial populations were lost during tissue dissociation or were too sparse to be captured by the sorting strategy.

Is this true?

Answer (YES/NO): YES